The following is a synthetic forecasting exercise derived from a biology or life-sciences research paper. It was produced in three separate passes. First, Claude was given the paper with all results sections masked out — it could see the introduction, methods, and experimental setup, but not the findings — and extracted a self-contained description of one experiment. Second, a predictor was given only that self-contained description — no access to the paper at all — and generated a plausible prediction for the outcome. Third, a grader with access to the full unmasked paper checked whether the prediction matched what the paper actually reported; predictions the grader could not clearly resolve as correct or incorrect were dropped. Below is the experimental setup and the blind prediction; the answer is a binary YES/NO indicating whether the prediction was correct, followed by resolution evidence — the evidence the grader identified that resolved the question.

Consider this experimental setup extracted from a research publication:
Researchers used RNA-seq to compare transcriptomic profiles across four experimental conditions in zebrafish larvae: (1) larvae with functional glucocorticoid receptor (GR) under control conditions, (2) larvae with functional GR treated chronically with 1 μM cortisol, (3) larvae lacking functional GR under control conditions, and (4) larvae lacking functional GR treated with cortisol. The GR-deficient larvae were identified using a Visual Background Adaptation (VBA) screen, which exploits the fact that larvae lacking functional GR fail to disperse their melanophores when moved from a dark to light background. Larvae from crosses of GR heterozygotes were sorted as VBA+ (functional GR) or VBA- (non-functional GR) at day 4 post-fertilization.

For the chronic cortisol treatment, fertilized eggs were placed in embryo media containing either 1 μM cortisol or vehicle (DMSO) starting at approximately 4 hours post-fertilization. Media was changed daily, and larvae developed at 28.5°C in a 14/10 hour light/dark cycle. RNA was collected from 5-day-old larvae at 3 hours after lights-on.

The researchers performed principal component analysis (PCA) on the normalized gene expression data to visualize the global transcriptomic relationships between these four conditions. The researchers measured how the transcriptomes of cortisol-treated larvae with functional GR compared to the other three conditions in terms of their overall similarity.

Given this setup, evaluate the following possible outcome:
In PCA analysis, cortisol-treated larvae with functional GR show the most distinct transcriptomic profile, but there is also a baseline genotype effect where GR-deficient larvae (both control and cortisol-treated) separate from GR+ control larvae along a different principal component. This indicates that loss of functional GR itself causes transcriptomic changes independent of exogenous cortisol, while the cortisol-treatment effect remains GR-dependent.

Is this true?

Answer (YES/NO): NO